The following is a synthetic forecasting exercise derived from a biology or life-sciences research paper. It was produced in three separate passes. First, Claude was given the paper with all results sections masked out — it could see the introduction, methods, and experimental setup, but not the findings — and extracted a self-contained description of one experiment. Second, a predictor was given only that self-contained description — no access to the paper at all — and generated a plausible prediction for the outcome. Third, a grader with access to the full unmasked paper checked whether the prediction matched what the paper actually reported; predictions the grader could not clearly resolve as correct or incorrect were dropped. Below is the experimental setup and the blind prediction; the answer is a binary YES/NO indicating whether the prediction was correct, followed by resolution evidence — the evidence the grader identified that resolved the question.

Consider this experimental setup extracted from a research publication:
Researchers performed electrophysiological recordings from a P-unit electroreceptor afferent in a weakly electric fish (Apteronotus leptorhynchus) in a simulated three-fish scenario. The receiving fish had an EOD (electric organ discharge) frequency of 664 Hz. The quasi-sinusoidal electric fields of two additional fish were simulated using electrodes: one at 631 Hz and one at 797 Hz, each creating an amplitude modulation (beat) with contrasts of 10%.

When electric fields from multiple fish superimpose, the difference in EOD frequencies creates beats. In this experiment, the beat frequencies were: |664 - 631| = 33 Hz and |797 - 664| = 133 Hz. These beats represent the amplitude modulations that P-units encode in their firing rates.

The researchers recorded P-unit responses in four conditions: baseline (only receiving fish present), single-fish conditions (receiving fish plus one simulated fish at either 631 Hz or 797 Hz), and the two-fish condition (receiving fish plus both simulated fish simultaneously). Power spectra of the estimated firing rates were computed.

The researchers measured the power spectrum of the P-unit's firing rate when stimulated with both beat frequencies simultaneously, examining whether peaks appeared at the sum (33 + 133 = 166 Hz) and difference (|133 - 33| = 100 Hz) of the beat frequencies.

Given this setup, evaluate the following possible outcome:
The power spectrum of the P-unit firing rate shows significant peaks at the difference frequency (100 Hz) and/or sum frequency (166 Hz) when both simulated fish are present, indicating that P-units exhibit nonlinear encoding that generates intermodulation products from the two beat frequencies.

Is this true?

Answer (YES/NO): YES